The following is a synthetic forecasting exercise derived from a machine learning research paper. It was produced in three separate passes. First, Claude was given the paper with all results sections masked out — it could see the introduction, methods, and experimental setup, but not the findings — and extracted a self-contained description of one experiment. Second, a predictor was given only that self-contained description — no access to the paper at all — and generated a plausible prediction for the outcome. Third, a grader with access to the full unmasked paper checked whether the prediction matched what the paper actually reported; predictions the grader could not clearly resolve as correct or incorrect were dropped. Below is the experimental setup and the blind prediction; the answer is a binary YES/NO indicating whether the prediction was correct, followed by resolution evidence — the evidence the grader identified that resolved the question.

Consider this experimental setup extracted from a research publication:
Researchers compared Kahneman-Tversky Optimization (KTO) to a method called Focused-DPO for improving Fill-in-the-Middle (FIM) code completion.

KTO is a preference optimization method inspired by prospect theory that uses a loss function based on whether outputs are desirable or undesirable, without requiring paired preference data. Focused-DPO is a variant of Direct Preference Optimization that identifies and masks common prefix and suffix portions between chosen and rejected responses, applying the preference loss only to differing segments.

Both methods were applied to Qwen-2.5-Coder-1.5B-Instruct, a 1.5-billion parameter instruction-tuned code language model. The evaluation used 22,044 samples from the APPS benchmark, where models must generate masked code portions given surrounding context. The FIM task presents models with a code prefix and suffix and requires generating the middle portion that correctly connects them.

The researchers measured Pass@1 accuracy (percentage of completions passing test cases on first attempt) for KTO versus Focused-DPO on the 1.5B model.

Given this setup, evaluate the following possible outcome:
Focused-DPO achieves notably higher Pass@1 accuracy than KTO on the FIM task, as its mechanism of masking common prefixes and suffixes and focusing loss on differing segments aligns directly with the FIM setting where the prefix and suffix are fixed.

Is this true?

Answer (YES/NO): NO